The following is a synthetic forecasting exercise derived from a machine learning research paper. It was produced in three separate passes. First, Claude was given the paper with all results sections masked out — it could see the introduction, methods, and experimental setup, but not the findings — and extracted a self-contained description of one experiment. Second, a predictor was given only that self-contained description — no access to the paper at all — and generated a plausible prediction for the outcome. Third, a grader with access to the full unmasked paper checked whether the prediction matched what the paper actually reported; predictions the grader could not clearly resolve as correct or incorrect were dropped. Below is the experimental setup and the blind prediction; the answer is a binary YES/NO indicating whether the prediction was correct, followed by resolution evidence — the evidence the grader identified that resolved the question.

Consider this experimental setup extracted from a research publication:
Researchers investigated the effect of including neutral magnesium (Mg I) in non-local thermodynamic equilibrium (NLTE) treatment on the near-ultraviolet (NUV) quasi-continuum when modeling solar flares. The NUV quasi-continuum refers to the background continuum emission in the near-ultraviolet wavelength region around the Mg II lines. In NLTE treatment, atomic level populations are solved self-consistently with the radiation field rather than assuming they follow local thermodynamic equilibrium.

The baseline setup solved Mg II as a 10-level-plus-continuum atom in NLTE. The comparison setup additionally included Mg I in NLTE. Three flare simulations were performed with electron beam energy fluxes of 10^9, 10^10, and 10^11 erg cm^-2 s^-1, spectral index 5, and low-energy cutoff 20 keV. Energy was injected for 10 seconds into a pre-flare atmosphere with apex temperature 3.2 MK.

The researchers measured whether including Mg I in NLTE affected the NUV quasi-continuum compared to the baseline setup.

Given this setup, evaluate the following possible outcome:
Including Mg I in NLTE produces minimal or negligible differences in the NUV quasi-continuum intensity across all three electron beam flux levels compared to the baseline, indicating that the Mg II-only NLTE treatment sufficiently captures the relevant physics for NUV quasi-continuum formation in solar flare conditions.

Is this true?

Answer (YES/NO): NO